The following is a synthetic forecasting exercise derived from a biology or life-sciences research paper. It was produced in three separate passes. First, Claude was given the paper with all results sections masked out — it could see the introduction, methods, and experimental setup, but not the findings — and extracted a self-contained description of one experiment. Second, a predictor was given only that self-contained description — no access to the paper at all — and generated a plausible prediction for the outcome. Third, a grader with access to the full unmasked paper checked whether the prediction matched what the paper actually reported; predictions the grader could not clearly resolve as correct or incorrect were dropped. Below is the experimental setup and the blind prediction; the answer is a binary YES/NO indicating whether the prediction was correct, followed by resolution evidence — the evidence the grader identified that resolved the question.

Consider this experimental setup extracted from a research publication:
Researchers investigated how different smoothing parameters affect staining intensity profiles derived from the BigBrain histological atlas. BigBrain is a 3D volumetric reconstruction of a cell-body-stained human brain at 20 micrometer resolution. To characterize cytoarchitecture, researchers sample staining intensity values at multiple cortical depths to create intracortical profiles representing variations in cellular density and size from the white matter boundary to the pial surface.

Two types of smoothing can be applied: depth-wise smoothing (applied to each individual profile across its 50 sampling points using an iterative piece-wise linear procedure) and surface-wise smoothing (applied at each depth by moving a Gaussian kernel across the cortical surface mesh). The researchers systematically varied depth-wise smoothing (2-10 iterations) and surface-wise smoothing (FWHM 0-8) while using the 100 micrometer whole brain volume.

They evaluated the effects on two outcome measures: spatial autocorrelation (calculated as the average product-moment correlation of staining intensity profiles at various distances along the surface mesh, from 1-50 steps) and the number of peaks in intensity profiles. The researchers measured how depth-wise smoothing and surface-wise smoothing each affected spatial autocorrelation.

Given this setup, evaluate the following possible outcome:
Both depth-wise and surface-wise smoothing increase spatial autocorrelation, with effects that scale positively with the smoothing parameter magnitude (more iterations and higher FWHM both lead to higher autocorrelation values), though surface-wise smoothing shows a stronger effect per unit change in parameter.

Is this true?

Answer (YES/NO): NO